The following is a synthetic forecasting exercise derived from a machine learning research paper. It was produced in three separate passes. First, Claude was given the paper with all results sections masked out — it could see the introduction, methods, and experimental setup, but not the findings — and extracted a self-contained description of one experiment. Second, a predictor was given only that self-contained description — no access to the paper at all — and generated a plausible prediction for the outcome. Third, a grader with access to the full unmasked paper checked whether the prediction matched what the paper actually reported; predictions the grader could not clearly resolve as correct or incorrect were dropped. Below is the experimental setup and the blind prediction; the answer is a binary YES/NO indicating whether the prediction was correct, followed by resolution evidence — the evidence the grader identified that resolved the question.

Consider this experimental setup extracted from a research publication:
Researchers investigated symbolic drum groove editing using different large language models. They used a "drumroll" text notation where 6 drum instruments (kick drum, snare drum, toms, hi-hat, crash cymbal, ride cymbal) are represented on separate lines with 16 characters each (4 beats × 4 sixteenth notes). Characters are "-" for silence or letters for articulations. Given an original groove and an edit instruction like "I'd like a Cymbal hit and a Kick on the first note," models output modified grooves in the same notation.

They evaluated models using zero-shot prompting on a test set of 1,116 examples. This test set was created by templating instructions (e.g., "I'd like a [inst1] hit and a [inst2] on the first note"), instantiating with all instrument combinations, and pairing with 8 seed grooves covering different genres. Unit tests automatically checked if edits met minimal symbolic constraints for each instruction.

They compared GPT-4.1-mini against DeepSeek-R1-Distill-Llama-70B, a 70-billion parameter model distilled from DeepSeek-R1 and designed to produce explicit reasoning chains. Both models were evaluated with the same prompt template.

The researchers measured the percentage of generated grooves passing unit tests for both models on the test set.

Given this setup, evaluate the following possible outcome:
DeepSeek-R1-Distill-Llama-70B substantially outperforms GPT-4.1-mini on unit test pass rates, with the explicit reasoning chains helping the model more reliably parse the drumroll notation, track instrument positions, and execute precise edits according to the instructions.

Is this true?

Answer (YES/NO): NO